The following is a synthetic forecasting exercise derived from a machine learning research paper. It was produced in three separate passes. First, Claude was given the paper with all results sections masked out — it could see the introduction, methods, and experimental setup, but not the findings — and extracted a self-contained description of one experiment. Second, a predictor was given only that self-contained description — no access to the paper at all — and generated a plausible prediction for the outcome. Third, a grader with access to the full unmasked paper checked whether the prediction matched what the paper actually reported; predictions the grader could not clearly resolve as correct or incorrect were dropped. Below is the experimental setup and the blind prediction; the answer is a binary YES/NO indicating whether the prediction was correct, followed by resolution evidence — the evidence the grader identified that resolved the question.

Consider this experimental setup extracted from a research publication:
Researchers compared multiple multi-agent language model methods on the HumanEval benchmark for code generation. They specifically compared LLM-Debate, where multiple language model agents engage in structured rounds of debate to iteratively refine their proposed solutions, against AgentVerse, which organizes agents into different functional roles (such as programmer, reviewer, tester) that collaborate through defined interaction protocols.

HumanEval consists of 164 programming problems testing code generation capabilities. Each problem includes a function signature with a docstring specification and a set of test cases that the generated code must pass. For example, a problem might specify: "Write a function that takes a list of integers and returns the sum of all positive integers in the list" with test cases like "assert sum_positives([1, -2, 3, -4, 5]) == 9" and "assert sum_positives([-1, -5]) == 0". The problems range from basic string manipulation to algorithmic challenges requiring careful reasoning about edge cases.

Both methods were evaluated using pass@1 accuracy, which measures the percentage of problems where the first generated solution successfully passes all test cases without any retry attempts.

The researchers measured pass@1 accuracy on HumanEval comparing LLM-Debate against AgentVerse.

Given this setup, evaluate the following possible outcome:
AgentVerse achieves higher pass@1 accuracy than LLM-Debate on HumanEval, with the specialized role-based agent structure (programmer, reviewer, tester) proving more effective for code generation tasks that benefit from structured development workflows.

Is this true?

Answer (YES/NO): YES